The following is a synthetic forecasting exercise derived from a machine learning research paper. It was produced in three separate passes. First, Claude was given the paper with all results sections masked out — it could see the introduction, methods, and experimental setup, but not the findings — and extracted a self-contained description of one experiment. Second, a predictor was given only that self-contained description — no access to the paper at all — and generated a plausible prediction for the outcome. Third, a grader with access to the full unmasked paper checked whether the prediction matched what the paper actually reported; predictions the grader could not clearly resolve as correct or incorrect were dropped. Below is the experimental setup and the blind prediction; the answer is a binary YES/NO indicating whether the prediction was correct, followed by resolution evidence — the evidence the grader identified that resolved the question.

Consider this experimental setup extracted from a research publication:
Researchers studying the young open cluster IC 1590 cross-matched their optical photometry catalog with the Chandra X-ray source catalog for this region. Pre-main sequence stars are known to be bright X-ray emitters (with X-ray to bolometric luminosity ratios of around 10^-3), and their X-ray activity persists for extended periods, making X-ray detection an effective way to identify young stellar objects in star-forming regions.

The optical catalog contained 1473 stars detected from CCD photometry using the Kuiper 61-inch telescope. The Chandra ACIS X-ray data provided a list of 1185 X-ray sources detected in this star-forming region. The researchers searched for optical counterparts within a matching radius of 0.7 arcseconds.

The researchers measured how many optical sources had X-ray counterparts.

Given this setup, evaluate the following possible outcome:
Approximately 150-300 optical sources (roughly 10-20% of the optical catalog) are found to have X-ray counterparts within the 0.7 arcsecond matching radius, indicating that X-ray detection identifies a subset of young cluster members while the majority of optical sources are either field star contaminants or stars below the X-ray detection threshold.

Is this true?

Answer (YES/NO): YES